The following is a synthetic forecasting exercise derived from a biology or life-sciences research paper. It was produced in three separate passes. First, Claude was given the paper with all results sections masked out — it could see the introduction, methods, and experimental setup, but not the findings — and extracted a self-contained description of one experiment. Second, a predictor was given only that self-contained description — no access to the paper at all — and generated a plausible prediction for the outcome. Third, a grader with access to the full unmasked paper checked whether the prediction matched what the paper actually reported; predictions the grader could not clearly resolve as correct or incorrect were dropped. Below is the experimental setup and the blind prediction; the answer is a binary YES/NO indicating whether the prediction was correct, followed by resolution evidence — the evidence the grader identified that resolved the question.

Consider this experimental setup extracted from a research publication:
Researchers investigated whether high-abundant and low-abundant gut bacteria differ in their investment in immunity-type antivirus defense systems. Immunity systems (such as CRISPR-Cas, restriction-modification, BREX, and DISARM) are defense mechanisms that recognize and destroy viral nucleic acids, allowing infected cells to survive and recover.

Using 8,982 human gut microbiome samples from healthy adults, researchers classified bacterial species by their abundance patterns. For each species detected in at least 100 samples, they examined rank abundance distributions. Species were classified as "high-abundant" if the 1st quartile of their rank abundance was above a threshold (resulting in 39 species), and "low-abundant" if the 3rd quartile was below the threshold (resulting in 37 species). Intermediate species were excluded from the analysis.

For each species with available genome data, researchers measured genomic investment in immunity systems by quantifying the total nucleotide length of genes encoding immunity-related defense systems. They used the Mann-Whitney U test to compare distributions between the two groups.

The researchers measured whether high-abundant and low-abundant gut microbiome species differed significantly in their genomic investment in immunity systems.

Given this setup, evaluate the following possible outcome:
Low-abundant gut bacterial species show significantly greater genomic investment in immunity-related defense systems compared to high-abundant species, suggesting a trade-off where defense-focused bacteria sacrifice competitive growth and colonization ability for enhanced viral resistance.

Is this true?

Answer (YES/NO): NO